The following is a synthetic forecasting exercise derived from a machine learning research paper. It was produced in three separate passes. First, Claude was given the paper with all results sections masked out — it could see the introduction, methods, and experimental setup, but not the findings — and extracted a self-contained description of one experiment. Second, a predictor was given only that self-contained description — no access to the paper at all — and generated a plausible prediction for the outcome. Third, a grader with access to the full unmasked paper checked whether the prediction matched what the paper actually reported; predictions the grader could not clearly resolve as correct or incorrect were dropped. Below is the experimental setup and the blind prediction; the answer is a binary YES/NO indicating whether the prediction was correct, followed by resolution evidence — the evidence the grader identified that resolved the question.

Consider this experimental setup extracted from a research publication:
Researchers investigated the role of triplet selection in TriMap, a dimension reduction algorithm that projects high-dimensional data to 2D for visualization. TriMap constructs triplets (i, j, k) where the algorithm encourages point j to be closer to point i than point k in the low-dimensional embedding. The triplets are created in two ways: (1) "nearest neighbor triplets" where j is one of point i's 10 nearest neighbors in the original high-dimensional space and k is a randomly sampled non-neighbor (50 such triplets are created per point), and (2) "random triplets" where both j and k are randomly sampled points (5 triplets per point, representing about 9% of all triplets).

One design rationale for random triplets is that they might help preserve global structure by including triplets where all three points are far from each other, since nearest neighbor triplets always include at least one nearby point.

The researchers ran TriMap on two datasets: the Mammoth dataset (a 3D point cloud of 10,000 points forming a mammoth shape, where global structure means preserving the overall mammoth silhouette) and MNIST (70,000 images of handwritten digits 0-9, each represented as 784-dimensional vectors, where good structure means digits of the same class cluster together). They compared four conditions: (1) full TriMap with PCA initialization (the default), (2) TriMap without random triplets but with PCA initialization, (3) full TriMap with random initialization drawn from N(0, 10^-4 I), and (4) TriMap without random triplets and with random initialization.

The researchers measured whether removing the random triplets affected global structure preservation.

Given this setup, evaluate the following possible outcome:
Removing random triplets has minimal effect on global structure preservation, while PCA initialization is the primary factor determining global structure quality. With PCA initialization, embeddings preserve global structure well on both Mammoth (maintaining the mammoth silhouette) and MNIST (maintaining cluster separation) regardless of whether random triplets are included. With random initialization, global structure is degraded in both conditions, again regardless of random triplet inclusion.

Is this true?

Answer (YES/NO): YES